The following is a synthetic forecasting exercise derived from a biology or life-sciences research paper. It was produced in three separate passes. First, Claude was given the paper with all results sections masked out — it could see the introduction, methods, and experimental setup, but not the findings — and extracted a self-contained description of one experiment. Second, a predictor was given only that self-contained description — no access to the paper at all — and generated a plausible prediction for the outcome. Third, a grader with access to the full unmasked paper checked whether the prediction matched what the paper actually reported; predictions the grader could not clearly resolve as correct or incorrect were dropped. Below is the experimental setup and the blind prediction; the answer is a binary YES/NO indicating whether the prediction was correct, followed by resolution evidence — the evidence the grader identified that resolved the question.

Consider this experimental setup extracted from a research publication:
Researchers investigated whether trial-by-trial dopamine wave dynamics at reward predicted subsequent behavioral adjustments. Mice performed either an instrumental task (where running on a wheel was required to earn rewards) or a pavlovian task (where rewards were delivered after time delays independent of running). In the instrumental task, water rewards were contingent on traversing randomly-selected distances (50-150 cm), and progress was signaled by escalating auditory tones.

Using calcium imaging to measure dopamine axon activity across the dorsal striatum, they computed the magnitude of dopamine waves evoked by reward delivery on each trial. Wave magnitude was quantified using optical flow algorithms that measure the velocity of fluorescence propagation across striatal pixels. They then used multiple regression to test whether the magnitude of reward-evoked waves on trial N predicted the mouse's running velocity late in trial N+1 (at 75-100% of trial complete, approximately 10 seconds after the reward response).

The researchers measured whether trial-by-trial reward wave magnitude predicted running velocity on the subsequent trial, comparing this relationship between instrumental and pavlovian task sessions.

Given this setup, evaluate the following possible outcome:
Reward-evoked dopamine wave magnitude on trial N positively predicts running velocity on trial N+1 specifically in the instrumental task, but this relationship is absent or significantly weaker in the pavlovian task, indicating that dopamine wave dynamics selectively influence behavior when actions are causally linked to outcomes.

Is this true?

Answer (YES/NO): YES